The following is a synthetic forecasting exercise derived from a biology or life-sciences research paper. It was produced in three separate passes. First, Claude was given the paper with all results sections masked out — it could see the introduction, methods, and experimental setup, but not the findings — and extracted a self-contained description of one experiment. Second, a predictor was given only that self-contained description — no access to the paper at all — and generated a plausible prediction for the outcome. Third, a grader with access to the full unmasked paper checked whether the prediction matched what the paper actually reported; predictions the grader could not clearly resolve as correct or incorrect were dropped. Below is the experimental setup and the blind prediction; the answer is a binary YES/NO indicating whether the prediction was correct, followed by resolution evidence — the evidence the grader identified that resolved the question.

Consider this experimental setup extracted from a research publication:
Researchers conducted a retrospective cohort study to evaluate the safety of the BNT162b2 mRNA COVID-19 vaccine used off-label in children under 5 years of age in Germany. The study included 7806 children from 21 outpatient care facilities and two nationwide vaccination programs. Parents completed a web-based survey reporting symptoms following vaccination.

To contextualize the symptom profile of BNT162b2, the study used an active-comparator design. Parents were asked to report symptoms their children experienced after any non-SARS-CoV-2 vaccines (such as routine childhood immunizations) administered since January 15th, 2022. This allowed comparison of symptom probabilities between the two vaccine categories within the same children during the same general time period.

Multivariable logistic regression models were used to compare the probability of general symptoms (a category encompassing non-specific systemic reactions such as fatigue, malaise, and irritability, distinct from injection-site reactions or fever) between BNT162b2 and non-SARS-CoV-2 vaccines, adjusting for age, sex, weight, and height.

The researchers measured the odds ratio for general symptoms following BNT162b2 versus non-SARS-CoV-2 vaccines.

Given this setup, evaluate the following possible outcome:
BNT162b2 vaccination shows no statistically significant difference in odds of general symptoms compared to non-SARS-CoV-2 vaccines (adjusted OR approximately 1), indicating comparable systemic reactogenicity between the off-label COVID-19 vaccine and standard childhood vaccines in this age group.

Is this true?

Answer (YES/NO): NO